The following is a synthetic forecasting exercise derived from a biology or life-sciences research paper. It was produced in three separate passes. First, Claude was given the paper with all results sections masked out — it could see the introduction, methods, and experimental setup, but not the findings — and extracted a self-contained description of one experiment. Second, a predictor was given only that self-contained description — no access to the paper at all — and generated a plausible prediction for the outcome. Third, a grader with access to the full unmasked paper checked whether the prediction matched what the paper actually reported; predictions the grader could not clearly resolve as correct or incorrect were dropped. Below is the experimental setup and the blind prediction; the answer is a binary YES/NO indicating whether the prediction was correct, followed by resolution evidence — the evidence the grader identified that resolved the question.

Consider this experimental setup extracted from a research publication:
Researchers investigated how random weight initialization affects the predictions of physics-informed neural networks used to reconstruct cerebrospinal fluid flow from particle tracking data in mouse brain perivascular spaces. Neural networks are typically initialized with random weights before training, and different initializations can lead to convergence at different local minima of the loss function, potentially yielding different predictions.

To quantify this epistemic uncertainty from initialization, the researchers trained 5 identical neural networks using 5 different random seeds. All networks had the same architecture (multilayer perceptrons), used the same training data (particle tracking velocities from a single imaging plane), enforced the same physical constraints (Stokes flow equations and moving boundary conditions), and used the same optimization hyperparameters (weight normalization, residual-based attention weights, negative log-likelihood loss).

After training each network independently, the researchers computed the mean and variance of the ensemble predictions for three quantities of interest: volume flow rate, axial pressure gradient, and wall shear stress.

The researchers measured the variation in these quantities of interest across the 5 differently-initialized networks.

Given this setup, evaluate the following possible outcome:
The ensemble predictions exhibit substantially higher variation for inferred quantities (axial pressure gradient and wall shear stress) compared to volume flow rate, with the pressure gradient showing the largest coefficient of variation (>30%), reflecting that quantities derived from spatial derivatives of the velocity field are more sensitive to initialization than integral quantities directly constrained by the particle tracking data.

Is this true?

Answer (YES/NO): NO